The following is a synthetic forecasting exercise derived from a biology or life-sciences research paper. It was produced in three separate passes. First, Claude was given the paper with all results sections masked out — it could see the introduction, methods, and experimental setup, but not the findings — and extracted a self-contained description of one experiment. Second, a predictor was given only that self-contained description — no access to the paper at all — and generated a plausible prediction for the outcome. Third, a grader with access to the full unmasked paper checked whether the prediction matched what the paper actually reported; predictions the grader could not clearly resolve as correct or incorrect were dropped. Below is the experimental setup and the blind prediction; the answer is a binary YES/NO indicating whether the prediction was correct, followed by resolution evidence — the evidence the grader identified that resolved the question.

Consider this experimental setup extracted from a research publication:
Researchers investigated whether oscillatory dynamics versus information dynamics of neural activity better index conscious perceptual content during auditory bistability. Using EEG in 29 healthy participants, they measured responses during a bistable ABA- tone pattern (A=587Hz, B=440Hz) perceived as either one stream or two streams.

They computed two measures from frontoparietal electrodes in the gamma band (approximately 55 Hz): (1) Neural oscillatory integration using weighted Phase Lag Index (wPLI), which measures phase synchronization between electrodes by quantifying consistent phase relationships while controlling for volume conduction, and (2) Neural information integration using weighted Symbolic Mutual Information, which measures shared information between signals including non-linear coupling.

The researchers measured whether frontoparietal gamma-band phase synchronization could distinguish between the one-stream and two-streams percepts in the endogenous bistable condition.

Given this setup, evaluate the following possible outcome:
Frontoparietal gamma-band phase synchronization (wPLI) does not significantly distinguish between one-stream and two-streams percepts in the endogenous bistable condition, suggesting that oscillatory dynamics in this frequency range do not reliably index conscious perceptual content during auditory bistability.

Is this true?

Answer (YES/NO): YES